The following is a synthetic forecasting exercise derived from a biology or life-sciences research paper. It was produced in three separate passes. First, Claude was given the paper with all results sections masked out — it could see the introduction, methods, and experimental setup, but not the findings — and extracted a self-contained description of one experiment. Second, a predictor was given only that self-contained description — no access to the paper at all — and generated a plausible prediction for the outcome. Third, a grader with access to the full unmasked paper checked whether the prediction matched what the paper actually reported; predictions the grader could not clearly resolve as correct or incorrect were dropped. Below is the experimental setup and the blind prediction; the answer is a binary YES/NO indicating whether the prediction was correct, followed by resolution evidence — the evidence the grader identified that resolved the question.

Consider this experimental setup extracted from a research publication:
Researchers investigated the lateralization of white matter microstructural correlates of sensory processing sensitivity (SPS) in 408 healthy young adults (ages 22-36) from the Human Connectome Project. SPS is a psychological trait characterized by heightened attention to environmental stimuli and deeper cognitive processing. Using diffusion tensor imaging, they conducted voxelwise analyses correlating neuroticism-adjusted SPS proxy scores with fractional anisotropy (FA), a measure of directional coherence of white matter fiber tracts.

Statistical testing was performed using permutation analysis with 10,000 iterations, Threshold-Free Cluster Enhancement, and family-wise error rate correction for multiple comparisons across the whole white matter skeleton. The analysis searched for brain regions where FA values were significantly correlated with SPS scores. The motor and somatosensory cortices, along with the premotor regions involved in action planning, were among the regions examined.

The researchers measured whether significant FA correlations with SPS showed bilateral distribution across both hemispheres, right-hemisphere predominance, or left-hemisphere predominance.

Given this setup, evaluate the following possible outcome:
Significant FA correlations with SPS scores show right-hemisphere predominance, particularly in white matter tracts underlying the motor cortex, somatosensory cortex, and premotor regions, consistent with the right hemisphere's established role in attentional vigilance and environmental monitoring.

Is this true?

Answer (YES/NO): YES